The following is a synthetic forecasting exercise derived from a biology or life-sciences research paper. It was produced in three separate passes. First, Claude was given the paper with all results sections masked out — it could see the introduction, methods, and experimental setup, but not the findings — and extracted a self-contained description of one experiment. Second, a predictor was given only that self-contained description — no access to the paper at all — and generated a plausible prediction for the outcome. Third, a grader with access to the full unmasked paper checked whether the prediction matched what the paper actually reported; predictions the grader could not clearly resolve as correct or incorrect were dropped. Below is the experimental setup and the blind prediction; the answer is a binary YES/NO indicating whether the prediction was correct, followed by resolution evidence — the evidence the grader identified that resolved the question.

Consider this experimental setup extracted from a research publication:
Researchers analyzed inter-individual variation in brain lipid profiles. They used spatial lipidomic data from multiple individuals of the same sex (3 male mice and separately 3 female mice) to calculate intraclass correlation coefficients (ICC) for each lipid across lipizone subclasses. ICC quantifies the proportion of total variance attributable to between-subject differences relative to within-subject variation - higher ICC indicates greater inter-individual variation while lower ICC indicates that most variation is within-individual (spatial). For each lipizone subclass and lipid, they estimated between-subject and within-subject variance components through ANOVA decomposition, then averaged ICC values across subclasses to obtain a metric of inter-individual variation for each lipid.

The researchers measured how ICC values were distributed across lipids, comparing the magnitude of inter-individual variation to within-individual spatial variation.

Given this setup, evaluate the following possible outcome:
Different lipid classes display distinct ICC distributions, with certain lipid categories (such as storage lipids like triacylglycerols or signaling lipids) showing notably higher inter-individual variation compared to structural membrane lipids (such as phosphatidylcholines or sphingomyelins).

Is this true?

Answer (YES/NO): NO